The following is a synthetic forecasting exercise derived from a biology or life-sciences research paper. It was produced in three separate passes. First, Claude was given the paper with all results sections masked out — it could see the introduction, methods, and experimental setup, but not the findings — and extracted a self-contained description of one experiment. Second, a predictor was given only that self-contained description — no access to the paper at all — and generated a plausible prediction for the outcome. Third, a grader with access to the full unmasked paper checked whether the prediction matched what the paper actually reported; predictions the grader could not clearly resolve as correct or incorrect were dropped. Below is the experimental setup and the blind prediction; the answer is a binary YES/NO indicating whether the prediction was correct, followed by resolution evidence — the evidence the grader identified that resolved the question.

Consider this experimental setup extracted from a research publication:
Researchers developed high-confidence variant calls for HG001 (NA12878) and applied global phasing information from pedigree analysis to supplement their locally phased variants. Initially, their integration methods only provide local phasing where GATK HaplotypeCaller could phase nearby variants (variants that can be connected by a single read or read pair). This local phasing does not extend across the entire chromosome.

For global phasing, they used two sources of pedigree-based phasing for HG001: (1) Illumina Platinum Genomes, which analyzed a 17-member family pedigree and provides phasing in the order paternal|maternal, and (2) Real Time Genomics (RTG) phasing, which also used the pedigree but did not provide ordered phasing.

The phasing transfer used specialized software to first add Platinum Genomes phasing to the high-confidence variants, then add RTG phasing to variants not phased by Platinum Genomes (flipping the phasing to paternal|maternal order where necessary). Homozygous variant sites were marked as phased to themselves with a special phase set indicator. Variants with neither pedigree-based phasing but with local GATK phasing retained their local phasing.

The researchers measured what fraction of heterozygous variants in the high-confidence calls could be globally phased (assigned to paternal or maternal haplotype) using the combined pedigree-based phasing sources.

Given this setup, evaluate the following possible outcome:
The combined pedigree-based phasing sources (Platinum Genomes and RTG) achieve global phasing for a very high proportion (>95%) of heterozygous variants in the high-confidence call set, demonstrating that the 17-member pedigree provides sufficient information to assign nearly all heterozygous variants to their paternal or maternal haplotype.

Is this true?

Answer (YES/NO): YES